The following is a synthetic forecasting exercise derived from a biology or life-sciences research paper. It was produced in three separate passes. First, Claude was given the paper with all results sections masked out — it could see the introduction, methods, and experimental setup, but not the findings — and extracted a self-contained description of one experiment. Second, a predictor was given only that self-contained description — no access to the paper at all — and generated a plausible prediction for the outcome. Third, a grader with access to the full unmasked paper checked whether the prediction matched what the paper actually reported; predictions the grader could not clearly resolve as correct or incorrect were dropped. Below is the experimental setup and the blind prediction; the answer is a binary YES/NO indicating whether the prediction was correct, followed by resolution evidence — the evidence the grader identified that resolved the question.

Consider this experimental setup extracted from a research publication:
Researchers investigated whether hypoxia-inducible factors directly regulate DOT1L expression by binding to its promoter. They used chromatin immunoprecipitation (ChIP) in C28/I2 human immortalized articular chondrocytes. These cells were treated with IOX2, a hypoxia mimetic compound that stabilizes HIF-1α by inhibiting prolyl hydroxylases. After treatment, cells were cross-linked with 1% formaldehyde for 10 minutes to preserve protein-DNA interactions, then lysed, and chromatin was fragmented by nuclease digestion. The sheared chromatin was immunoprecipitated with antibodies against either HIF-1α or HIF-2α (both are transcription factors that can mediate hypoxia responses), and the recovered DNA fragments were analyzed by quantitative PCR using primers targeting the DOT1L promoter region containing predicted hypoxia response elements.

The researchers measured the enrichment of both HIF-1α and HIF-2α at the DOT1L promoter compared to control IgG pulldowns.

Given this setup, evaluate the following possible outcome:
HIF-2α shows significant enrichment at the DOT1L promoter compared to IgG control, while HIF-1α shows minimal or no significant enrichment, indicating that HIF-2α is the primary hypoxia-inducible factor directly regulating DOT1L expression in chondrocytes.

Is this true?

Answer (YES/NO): NO